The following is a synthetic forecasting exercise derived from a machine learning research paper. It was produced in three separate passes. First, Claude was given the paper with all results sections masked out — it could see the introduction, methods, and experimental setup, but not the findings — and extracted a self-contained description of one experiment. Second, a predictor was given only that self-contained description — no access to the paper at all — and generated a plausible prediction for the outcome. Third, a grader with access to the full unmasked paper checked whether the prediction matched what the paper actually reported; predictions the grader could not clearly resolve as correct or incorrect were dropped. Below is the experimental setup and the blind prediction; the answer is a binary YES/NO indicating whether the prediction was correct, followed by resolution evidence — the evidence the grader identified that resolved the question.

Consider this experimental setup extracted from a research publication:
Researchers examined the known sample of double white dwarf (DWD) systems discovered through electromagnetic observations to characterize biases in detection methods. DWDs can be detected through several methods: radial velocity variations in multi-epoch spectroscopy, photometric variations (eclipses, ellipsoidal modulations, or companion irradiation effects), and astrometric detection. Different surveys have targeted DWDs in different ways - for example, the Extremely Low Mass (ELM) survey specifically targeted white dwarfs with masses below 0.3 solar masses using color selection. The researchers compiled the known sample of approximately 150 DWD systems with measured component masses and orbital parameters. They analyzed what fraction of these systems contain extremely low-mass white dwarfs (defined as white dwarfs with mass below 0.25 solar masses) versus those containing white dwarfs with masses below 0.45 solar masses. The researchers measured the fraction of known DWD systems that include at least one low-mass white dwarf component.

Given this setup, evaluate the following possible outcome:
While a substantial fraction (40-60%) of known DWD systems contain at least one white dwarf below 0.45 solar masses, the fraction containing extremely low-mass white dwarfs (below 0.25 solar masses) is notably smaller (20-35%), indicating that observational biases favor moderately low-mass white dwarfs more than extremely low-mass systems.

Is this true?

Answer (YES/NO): NO